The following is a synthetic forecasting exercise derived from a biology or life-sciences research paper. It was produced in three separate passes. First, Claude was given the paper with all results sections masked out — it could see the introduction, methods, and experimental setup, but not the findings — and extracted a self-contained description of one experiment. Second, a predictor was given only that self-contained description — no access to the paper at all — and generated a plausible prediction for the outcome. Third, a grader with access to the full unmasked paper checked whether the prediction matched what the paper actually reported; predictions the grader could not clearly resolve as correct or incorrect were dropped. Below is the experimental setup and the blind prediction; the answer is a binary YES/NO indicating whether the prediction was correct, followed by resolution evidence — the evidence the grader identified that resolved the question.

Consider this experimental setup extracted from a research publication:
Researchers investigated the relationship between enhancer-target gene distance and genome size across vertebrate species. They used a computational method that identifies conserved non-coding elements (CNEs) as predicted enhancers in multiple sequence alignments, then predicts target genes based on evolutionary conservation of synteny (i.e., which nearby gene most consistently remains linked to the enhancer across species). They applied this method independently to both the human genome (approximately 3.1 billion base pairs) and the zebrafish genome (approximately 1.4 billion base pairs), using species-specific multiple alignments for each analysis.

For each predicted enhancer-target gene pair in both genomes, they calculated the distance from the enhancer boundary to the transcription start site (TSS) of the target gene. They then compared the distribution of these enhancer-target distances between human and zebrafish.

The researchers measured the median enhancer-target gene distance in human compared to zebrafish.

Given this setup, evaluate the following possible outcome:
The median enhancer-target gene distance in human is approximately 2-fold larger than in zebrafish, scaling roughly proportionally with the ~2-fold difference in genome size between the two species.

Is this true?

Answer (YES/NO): YES